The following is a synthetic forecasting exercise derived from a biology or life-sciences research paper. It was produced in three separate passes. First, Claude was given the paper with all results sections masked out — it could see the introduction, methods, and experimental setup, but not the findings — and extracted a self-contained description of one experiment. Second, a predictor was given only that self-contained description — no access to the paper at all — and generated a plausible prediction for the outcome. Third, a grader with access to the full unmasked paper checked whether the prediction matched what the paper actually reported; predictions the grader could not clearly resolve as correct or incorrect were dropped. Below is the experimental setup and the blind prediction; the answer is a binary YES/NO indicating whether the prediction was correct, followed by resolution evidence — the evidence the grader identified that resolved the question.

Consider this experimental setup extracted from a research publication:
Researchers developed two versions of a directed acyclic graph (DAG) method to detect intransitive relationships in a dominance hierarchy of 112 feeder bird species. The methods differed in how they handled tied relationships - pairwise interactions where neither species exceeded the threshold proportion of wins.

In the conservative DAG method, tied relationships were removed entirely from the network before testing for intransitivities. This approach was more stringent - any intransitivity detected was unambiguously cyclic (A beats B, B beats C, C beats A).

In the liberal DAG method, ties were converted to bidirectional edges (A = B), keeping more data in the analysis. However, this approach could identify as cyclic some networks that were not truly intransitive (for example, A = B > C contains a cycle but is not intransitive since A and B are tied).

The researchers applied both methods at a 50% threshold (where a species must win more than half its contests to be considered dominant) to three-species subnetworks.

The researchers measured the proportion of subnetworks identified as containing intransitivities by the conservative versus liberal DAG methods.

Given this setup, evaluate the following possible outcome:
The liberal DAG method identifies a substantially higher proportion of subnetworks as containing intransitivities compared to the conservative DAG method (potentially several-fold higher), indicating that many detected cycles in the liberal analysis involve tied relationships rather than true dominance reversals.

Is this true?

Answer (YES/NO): YES